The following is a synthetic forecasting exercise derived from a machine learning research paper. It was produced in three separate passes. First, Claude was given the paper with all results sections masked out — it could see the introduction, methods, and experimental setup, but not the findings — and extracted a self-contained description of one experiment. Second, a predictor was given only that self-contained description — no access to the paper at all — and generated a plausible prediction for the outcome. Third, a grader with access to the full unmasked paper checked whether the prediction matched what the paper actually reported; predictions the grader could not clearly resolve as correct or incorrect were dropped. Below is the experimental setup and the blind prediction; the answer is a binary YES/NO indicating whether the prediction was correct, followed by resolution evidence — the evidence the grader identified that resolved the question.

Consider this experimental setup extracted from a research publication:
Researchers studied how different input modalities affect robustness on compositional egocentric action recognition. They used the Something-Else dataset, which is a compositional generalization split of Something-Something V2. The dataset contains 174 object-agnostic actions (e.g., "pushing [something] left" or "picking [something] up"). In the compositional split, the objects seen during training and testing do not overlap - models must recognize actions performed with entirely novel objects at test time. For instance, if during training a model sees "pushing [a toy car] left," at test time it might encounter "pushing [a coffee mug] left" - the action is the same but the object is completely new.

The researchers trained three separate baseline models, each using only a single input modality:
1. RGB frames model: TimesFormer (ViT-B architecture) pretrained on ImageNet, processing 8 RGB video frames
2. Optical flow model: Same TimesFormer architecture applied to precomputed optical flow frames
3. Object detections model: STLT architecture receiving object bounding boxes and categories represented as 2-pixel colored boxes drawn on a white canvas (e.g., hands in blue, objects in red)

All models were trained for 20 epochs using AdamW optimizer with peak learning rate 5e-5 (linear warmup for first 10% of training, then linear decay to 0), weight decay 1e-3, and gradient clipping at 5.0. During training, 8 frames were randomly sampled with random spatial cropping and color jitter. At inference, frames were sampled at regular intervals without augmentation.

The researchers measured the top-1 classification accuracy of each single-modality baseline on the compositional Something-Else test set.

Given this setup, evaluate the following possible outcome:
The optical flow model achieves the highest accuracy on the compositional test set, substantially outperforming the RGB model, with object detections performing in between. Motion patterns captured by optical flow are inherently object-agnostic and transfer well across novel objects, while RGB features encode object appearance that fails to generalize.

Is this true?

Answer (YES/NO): NO